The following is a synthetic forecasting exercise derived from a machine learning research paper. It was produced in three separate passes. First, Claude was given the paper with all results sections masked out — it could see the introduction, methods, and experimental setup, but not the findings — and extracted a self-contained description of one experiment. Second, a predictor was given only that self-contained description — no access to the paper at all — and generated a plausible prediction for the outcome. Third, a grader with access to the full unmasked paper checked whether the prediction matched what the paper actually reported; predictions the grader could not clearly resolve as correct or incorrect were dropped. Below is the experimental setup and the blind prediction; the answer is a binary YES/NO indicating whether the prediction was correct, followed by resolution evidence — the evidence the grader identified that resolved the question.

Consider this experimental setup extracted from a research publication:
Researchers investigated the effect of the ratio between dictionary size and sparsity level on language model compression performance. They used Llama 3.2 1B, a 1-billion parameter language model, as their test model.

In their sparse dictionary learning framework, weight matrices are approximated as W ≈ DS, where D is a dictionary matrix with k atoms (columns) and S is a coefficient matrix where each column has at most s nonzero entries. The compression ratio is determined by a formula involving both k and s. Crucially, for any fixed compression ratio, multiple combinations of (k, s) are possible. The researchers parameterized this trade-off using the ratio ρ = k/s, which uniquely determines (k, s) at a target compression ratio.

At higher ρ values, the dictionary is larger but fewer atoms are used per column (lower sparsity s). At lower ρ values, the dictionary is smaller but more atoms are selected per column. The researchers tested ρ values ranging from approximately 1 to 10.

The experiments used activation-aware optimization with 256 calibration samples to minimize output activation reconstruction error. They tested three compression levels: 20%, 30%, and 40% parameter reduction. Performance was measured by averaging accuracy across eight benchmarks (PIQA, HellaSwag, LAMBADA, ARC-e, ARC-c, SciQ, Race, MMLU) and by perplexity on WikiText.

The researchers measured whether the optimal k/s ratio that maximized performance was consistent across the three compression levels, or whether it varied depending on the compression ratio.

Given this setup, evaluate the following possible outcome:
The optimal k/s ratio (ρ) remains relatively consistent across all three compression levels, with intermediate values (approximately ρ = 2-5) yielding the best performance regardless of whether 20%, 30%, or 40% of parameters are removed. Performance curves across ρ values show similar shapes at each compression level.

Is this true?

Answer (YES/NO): NO